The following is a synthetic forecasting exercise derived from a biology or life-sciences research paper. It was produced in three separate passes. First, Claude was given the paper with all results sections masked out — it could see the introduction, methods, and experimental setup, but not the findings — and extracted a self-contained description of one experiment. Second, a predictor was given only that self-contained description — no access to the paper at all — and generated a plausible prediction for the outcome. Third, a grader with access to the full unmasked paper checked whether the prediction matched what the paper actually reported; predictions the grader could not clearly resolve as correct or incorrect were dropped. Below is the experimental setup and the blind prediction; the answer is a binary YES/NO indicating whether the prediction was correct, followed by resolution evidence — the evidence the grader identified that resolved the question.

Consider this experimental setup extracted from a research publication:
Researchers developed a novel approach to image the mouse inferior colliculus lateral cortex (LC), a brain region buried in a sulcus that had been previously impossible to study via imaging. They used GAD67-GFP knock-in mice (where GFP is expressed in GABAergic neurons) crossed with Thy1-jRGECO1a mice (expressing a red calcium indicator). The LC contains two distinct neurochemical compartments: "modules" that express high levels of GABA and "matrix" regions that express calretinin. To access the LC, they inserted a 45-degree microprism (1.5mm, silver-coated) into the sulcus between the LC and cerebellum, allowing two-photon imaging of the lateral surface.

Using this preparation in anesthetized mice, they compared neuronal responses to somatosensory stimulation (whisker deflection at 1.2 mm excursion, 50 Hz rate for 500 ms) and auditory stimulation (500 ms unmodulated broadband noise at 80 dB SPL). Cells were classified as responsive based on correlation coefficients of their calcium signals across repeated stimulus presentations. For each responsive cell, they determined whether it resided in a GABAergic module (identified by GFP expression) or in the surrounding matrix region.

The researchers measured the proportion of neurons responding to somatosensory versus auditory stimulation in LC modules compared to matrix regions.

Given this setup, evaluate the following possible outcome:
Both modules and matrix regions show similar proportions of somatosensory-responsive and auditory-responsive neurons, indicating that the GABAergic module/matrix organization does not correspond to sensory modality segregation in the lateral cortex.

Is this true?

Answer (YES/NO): NO